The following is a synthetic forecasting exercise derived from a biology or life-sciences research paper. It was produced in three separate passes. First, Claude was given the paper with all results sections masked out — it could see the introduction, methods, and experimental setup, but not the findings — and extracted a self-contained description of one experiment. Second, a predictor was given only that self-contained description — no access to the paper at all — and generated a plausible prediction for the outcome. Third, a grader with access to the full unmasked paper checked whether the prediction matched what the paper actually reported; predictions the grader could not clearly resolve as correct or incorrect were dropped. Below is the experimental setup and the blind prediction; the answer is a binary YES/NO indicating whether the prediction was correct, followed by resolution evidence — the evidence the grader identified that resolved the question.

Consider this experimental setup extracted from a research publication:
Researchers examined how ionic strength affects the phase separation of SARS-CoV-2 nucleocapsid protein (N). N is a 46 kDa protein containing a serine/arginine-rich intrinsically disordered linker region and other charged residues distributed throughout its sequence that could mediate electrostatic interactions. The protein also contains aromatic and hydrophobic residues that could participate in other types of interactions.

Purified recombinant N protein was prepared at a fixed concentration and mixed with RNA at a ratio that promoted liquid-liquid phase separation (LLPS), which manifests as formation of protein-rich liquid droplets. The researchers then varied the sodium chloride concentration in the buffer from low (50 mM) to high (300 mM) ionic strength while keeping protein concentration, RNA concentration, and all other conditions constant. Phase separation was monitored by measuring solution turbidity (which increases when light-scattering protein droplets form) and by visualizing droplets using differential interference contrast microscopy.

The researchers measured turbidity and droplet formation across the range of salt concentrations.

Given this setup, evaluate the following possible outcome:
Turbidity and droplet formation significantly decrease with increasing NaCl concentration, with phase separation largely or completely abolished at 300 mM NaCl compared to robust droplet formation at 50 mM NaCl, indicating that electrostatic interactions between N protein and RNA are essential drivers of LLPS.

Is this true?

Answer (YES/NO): YES